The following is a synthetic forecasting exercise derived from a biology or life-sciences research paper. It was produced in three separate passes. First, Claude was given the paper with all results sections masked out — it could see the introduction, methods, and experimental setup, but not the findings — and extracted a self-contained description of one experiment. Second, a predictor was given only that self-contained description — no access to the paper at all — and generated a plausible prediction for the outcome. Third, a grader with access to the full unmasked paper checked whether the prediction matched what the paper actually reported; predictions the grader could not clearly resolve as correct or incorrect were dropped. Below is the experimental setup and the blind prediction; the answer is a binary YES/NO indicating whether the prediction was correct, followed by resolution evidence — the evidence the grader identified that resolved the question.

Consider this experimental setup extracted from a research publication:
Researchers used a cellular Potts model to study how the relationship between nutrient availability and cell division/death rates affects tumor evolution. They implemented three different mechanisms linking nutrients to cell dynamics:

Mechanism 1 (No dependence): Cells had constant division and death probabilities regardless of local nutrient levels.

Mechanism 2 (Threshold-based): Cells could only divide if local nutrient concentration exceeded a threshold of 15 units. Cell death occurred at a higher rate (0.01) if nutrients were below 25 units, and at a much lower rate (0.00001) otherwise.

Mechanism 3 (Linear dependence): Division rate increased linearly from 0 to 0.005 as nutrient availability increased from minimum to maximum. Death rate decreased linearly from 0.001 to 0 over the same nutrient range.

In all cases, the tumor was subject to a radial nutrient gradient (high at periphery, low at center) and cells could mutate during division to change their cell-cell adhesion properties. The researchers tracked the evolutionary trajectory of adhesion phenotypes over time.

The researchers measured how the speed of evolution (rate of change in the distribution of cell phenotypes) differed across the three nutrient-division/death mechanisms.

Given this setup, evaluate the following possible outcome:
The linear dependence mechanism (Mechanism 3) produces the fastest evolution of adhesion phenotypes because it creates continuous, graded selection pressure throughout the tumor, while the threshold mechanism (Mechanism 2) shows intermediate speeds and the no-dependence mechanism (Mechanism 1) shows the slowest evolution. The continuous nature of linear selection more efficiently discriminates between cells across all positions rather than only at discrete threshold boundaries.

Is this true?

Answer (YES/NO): NO